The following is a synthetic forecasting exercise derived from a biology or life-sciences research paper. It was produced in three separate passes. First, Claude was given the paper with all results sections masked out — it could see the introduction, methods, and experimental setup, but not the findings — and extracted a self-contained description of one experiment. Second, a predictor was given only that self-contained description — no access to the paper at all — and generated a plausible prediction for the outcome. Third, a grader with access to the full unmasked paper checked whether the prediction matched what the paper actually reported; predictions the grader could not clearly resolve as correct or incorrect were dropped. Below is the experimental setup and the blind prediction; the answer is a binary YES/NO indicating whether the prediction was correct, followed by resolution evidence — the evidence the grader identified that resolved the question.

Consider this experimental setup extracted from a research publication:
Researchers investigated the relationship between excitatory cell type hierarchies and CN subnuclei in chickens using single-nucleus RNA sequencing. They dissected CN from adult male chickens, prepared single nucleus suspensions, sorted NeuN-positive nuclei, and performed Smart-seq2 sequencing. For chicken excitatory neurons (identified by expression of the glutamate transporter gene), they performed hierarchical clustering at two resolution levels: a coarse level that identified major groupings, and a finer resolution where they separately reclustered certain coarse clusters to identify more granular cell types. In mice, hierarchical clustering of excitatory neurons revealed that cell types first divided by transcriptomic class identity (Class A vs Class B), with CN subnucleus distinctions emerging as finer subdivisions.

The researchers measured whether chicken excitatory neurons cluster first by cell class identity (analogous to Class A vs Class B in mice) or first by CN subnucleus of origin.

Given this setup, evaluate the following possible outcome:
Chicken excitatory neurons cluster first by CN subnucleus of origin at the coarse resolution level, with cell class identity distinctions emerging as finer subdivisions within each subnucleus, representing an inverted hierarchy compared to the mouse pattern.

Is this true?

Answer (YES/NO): YES